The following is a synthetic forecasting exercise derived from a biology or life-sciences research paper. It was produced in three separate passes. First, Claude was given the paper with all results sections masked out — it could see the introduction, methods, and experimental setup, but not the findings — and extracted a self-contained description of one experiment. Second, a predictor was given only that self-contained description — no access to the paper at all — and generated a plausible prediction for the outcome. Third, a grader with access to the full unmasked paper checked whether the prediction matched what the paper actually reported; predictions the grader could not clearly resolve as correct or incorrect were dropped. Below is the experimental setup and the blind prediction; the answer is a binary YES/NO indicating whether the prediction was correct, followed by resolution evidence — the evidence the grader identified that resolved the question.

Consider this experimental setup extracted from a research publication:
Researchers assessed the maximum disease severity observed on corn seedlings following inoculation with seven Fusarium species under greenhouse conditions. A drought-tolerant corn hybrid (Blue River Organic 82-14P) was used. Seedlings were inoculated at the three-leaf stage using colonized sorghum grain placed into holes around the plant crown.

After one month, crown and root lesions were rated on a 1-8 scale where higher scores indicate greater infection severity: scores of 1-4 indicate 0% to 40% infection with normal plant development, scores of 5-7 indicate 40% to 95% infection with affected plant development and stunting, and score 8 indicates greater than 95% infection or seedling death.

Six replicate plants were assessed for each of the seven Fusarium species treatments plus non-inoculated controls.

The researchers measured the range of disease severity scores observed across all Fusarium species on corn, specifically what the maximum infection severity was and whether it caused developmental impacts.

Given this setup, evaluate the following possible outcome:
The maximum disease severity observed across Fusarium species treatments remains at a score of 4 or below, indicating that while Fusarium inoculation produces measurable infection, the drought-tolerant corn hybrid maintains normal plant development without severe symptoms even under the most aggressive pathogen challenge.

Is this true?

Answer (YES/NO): YES